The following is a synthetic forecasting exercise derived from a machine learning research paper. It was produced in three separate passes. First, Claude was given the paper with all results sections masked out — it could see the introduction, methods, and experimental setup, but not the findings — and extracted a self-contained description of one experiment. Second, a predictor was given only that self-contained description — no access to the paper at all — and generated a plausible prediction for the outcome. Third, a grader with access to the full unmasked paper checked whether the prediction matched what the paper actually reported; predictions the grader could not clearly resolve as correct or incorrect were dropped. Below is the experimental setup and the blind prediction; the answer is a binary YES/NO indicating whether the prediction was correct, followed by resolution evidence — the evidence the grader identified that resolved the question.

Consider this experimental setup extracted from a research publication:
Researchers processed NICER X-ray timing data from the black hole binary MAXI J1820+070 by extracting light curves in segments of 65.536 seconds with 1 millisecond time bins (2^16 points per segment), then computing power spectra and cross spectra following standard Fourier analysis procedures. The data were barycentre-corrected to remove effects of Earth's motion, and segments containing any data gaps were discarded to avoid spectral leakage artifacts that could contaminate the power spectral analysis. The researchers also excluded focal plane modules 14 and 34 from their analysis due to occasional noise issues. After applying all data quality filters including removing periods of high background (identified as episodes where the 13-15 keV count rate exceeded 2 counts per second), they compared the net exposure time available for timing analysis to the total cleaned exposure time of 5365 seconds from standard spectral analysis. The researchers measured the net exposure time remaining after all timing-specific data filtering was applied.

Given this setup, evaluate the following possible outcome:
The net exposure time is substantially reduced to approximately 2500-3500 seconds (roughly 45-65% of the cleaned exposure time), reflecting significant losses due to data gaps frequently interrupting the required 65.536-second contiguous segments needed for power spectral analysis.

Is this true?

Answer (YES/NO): NO